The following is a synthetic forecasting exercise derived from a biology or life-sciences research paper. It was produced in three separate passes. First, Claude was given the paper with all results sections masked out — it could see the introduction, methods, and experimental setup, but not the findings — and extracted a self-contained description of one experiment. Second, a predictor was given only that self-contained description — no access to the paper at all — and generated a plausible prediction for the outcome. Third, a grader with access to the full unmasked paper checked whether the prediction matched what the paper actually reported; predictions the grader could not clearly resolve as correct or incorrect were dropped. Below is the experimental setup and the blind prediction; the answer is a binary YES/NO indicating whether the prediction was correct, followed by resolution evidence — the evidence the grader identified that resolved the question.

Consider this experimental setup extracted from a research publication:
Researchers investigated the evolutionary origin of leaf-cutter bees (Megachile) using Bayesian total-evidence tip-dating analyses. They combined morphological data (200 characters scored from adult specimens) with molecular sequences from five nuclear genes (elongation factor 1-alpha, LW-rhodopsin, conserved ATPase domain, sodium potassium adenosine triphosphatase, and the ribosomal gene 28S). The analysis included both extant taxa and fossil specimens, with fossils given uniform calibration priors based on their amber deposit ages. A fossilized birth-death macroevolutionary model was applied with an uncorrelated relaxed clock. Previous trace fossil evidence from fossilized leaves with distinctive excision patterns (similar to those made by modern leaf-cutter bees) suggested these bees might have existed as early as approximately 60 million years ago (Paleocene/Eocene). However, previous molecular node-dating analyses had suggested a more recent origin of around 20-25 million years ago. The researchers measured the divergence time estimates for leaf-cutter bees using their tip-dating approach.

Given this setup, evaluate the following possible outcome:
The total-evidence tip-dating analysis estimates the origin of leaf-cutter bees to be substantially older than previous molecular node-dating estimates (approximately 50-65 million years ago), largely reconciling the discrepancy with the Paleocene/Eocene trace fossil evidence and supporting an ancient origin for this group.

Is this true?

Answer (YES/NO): NO